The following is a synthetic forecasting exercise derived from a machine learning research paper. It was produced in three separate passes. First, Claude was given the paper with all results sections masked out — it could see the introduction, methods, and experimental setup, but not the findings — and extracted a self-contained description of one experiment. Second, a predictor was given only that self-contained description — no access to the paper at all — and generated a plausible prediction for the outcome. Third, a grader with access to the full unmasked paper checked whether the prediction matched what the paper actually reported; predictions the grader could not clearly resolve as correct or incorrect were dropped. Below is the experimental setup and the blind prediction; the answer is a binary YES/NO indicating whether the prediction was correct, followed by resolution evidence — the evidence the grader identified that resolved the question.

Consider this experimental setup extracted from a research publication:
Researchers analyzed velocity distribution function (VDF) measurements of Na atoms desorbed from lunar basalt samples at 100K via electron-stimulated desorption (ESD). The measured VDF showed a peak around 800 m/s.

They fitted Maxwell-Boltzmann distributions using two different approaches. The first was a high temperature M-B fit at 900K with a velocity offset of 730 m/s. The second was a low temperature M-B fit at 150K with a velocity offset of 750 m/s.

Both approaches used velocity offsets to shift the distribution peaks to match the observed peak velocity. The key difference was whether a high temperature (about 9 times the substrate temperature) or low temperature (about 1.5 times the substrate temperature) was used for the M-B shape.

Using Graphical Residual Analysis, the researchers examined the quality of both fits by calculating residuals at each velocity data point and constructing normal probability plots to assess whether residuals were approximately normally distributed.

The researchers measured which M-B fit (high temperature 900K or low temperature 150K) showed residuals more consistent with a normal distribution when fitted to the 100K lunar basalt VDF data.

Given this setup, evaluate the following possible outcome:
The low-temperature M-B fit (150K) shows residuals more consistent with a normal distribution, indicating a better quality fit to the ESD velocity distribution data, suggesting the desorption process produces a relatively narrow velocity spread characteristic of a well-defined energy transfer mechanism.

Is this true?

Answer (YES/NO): YES